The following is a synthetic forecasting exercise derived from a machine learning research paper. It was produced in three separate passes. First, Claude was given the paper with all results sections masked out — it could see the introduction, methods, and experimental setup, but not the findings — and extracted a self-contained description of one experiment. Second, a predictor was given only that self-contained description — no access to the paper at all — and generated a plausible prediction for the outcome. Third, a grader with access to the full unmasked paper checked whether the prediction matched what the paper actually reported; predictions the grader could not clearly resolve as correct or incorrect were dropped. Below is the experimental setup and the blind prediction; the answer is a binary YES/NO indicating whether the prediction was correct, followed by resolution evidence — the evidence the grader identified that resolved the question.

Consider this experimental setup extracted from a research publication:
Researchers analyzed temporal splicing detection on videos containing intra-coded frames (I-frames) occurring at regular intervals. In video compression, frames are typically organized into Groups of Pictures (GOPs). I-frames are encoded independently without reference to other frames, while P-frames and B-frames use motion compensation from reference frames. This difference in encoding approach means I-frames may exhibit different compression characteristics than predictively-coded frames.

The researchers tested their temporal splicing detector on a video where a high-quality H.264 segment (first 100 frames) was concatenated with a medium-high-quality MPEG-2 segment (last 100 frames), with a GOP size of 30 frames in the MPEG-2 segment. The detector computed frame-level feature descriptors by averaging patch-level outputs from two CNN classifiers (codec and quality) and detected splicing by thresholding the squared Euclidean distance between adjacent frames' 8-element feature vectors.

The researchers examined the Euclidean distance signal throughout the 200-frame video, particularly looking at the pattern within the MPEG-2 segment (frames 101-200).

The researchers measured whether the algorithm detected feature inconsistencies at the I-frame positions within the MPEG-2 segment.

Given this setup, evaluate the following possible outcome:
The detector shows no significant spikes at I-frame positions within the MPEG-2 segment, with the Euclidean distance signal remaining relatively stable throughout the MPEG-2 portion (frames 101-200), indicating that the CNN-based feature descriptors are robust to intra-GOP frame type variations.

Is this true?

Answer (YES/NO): NO